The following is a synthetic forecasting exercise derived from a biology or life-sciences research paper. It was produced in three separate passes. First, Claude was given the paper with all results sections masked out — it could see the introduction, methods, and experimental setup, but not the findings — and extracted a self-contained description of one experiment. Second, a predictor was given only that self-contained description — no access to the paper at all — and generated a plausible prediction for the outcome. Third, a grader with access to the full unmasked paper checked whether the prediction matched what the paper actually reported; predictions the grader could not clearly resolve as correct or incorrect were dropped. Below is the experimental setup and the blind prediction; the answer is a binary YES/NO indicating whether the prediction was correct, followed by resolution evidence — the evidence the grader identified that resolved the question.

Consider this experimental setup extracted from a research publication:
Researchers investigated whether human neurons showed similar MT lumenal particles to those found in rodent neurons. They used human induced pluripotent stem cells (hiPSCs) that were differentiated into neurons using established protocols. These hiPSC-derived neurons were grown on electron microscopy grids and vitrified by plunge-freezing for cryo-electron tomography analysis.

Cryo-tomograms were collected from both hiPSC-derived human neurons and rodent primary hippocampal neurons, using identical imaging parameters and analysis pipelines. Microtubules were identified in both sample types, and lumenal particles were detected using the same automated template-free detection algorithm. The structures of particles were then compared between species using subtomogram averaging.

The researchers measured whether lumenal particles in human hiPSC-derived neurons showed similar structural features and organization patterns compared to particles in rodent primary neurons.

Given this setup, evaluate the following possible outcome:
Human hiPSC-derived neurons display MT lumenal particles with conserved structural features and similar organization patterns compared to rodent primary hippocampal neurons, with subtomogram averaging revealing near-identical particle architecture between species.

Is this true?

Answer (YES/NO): NO